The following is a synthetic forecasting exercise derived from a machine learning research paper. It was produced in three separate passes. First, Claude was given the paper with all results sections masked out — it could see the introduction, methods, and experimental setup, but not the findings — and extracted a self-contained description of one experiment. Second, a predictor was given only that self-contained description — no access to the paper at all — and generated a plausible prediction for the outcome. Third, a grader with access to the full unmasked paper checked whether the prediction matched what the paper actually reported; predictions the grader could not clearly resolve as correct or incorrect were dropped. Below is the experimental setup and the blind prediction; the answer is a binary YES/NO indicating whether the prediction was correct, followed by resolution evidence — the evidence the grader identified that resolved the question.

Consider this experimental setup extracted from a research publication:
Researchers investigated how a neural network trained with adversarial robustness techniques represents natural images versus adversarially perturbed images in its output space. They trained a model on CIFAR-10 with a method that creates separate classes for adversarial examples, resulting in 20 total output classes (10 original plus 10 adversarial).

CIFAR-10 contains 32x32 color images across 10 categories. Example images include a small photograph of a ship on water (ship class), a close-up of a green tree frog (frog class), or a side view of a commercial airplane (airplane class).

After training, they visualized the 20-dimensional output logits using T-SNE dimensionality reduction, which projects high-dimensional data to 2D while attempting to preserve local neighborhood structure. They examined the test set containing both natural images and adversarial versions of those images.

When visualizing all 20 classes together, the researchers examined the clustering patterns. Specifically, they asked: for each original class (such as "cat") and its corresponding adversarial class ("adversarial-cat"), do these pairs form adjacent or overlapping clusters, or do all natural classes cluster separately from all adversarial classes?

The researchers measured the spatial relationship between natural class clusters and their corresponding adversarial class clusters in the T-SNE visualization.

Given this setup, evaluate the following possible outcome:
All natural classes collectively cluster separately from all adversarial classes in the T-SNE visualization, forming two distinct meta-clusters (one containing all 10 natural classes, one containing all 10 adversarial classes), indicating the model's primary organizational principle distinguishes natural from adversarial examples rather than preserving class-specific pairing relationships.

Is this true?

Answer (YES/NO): YES